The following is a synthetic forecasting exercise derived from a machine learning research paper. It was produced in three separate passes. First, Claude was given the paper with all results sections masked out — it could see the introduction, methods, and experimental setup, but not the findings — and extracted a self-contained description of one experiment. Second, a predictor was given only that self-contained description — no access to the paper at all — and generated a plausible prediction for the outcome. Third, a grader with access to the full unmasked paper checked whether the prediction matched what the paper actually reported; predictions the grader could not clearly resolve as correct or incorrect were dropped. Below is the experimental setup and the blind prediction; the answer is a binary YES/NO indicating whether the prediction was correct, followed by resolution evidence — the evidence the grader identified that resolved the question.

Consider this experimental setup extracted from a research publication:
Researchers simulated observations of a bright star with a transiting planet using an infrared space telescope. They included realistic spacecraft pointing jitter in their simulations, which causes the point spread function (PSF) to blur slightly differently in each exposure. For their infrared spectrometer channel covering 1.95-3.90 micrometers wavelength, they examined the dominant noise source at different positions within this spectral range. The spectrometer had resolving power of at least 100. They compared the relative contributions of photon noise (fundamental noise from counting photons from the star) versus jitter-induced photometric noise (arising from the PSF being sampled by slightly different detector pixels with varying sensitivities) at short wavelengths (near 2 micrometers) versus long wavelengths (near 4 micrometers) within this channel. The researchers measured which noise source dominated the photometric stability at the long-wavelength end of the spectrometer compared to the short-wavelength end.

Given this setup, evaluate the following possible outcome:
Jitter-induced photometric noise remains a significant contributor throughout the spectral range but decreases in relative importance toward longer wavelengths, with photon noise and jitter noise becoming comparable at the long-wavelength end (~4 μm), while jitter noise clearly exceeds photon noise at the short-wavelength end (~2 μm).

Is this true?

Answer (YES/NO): NO